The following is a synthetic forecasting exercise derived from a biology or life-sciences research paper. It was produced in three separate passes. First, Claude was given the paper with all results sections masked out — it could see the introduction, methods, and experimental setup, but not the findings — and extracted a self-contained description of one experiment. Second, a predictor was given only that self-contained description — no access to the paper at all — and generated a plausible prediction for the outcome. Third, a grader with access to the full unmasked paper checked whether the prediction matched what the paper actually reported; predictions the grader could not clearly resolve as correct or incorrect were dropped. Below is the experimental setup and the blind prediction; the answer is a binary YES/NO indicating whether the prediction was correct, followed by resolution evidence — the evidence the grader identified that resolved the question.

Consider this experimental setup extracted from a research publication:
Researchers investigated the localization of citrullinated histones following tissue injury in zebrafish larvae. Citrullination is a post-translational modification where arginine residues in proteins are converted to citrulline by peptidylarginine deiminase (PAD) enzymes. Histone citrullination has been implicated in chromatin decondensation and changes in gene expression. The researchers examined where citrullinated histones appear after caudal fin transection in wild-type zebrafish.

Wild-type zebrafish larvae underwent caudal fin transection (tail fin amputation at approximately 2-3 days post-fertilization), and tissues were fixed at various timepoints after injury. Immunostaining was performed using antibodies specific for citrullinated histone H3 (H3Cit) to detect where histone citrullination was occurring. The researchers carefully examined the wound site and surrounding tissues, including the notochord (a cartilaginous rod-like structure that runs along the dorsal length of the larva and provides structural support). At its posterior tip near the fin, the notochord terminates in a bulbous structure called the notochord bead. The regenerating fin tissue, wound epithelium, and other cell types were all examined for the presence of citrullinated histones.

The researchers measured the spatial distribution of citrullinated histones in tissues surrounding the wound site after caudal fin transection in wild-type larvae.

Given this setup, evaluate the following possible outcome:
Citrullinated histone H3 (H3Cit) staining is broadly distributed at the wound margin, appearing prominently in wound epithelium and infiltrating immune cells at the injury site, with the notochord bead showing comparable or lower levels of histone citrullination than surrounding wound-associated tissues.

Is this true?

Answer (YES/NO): NO